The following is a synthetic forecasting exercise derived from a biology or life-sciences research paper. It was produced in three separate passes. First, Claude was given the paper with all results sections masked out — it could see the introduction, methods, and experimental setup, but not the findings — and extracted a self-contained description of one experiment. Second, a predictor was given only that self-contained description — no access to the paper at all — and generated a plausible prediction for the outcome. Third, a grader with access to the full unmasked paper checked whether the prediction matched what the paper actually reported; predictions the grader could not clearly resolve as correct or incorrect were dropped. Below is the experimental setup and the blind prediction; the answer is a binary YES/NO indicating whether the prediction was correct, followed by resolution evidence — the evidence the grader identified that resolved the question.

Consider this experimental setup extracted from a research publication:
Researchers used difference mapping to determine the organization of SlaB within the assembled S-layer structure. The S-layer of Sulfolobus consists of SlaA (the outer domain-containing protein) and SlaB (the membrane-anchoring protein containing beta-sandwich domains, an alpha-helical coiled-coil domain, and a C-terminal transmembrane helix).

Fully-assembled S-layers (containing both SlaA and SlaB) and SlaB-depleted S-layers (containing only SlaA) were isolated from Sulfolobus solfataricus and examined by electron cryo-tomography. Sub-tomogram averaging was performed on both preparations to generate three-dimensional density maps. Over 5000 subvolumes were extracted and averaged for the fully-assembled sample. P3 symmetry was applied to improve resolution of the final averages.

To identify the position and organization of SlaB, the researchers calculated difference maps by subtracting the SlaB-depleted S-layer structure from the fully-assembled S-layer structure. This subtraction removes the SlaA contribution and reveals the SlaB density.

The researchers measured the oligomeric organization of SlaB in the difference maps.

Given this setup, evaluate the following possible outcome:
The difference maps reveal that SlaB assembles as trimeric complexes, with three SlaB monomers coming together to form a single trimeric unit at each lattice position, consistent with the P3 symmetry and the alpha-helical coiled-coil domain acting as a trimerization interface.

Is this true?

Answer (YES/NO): YES